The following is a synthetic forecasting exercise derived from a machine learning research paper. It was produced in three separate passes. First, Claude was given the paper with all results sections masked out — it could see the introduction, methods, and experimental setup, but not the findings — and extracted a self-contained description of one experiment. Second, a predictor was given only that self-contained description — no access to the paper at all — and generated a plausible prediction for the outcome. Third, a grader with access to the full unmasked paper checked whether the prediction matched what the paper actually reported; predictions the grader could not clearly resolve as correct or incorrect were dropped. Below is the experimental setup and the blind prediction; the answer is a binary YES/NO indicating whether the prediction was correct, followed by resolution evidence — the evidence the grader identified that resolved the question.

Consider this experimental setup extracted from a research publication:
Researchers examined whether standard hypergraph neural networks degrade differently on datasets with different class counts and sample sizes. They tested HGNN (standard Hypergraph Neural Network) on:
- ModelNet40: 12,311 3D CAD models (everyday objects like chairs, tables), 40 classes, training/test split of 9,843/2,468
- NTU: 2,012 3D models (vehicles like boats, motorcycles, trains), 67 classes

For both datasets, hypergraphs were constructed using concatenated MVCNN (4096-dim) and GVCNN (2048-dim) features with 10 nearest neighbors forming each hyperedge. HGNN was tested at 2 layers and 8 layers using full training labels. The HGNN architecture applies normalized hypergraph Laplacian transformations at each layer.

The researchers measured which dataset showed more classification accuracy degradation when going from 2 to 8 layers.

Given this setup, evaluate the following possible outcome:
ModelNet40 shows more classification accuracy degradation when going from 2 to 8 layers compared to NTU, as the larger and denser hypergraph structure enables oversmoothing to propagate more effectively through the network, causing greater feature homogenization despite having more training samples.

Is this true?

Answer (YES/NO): NO